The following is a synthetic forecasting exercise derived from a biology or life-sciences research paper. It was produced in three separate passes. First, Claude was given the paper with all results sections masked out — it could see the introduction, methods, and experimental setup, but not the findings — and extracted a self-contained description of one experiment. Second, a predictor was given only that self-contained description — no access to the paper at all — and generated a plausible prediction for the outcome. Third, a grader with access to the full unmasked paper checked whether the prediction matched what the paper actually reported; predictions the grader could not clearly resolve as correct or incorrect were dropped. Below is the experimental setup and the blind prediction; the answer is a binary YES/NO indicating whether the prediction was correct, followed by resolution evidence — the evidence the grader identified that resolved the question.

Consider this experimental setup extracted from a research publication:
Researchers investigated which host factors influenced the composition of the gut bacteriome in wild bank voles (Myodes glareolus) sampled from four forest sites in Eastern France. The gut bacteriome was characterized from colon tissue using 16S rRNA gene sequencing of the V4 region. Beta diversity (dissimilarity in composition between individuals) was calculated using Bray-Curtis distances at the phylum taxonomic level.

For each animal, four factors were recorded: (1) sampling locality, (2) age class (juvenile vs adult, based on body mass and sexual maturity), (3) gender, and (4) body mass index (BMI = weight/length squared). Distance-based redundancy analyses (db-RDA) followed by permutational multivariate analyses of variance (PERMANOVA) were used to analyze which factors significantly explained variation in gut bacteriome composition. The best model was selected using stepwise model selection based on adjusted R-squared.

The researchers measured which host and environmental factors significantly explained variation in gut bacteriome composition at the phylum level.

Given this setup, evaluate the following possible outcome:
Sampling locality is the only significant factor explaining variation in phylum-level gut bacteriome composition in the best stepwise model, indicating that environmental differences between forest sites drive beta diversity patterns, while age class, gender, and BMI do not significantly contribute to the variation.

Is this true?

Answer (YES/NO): NO